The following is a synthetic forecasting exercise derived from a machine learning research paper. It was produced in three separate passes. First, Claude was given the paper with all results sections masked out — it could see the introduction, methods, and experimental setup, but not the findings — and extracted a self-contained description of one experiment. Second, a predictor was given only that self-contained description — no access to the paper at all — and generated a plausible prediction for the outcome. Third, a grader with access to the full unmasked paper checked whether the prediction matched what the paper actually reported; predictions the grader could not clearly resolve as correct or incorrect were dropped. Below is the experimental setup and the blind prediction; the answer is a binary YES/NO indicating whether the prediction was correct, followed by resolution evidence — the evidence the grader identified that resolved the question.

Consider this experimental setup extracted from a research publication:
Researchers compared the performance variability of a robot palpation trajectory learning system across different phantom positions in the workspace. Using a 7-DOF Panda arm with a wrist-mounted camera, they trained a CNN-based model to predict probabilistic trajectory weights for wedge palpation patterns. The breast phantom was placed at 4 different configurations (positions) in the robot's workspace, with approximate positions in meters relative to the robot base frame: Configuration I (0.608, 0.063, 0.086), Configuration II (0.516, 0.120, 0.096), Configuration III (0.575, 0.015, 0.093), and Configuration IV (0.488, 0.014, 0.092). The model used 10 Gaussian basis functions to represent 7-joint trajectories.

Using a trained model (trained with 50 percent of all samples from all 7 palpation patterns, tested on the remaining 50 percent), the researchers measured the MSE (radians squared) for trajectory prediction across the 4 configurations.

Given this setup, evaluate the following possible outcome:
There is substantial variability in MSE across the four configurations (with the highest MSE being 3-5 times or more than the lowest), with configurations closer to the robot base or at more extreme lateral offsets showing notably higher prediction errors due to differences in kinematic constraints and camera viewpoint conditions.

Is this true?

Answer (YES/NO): NO